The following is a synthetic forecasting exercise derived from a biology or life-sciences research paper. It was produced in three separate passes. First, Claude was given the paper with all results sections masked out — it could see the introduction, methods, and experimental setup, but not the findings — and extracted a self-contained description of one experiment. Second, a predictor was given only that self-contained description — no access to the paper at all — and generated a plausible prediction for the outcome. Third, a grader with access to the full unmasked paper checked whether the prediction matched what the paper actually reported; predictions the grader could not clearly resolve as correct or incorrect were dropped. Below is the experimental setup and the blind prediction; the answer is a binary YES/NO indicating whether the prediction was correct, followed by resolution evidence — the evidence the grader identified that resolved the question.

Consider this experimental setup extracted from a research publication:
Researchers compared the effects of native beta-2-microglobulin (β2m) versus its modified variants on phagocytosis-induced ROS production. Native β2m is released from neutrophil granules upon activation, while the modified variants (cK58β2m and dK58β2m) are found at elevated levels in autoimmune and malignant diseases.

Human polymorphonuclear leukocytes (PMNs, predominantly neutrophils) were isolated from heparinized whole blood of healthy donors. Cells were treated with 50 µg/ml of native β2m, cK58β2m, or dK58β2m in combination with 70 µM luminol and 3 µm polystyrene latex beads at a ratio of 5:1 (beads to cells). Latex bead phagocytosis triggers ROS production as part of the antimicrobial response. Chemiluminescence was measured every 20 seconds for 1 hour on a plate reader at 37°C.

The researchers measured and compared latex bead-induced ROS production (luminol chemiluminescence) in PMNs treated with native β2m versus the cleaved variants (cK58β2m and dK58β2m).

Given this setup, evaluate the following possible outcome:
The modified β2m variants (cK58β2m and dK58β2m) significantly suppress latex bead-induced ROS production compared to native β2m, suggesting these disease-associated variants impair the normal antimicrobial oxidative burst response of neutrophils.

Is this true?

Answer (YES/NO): YES